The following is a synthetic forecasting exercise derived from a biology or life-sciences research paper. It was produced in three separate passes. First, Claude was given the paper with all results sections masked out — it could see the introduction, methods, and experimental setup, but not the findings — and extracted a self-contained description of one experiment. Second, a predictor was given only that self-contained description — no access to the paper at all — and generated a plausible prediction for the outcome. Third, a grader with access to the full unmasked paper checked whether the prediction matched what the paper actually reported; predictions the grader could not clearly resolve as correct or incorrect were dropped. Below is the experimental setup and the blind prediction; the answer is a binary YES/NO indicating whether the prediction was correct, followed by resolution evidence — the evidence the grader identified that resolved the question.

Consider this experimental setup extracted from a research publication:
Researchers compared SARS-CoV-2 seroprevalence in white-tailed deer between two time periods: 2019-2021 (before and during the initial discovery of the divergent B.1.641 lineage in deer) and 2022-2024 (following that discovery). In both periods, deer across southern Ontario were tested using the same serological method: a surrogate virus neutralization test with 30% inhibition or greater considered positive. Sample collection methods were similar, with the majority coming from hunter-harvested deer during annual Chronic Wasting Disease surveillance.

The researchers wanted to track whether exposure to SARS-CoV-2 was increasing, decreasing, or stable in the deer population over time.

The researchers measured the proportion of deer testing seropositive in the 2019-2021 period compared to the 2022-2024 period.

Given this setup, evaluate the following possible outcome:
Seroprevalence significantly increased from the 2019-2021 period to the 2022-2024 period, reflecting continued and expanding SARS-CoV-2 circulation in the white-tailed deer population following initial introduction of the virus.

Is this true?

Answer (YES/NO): NO